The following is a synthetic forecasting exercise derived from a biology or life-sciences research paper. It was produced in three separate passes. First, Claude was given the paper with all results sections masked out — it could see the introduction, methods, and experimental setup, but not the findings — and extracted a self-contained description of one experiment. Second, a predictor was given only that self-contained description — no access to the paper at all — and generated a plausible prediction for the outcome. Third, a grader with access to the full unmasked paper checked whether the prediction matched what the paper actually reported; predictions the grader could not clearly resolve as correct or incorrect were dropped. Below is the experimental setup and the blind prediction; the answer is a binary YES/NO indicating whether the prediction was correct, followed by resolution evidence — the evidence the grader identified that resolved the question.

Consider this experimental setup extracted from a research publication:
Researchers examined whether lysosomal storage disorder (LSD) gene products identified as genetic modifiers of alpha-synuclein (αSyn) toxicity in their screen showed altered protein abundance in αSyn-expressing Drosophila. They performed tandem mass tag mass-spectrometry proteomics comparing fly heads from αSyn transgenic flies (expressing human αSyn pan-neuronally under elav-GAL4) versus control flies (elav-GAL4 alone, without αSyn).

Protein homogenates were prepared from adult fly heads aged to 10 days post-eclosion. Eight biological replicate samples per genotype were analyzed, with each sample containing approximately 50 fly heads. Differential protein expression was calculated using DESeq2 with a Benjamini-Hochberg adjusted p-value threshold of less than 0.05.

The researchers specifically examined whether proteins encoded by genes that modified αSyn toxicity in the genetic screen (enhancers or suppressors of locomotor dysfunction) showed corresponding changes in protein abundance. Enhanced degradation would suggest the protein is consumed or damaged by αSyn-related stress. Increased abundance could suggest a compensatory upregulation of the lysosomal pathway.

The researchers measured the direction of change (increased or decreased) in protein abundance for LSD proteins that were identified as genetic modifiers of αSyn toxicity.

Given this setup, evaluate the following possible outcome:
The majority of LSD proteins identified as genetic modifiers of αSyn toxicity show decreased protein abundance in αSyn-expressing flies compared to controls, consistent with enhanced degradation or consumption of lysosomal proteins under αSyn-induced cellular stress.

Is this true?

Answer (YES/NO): NO